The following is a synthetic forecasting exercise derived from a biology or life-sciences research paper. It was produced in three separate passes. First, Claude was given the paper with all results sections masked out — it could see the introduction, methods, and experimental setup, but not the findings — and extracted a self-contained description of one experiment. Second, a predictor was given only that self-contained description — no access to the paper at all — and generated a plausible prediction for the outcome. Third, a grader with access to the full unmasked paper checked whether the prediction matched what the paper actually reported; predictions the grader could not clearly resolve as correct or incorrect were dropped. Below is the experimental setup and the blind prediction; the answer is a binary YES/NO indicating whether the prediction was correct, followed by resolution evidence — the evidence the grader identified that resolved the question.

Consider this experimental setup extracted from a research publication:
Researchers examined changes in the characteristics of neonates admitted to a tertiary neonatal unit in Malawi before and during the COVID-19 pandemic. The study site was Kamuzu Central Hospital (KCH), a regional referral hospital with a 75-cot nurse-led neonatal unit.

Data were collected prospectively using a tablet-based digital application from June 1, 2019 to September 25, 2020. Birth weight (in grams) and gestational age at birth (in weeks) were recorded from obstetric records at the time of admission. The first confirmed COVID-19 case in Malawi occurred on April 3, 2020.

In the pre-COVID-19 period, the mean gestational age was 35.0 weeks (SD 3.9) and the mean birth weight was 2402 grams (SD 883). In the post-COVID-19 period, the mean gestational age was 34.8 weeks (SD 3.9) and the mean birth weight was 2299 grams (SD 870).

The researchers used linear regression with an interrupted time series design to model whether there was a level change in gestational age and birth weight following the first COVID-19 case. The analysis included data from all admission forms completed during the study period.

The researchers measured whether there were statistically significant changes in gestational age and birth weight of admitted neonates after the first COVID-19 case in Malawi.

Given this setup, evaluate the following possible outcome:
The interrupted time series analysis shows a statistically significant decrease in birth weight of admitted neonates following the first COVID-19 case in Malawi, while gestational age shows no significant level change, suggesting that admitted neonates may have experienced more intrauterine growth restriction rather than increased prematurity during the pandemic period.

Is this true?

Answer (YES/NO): NO